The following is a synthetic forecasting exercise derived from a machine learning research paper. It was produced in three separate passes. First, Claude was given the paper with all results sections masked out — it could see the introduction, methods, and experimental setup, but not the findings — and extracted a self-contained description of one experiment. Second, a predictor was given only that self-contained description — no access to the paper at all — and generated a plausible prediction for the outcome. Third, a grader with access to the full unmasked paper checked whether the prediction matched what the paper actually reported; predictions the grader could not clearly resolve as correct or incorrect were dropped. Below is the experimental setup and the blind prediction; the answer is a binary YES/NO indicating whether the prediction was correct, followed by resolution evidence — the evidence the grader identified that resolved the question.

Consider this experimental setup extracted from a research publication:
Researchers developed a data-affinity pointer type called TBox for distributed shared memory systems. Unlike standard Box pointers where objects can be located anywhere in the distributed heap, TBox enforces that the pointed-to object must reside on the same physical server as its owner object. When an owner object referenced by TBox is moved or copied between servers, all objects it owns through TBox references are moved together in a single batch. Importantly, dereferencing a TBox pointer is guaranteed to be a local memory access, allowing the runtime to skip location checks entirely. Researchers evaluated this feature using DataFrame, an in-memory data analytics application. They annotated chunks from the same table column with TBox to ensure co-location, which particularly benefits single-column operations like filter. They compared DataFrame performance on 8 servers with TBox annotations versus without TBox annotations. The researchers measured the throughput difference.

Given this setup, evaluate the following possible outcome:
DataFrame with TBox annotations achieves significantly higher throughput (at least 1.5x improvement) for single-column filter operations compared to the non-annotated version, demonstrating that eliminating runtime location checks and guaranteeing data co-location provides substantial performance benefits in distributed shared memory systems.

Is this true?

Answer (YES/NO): NO